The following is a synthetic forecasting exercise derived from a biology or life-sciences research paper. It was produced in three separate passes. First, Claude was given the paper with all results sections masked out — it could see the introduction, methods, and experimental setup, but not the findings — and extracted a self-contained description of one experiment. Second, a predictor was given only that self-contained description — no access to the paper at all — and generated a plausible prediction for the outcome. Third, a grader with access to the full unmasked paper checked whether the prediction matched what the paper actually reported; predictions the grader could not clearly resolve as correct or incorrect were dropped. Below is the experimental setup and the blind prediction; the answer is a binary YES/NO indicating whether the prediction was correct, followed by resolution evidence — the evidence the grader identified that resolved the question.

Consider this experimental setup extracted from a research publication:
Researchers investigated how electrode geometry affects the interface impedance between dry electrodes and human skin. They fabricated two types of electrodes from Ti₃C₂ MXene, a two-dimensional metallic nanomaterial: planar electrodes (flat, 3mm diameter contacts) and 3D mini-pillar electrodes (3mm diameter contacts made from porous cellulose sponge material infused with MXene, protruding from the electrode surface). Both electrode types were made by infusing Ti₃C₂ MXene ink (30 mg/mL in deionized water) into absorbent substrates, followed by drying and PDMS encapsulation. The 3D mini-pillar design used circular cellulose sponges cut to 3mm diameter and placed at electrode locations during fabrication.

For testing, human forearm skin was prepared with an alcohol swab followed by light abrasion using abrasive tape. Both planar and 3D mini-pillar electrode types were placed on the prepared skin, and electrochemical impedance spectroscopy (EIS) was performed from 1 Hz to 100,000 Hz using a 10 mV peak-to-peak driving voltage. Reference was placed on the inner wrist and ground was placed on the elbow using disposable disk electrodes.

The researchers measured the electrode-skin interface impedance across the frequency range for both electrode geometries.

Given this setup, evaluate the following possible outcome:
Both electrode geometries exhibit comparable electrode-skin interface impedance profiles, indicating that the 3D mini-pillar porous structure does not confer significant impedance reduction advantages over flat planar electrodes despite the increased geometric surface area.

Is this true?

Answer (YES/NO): NO